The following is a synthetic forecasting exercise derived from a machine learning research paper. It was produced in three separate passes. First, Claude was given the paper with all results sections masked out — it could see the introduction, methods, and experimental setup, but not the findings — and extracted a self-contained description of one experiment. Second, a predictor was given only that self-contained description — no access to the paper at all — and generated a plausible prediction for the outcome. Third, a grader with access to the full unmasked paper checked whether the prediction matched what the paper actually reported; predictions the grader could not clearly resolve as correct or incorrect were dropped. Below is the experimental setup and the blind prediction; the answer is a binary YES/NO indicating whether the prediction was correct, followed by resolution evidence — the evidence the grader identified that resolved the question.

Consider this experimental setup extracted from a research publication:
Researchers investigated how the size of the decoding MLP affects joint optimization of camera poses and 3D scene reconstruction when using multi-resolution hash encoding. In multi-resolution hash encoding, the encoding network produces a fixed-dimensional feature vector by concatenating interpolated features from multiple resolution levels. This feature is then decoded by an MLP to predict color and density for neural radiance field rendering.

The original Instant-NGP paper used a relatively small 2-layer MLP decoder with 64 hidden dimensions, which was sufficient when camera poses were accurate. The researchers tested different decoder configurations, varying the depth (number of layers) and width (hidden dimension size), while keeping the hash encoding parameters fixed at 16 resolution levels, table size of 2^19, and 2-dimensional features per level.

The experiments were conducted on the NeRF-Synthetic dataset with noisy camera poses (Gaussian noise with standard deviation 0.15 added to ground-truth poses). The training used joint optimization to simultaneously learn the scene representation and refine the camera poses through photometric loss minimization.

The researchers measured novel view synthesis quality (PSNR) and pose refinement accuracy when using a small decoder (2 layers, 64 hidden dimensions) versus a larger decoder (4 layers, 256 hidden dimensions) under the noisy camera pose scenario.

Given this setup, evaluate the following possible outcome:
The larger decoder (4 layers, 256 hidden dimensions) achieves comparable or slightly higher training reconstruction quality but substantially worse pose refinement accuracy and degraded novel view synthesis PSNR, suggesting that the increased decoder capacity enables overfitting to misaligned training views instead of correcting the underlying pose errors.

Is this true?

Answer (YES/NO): NO